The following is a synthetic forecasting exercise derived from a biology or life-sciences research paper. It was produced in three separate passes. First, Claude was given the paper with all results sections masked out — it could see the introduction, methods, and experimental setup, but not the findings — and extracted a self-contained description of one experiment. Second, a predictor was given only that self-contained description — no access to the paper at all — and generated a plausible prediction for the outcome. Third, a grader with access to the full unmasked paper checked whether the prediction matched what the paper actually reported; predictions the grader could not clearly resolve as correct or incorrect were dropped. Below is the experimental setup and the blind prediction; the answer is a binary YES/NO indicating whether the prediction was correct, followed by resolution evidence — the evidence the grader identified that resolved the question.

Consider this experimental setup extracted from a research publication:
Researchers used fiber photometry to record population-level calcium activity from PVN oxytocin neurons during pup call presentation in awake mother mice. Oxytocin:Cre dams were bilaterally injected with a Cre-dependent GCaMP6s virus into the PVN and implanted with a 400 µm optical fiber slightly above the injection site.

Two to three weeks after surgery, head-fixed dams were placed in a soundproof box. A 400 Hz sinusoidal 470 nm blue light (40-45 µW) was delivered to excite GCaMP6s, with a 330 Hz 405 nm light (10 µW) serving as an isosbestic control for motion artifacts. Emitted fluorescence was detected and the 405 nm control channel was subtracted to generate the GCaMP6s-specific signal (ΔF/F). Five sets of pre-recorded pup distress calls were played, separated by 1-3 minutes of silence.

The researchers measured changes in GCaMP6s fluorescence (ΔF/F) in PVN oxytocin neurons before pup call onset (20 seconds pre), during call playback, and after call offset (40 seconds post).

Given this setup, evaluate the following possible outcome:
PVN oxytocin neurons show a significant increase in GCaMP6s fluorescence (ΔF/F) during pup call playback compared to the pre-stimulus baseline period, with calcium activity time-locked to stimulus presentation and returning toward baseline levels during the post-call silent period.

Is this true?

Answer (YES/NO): NO